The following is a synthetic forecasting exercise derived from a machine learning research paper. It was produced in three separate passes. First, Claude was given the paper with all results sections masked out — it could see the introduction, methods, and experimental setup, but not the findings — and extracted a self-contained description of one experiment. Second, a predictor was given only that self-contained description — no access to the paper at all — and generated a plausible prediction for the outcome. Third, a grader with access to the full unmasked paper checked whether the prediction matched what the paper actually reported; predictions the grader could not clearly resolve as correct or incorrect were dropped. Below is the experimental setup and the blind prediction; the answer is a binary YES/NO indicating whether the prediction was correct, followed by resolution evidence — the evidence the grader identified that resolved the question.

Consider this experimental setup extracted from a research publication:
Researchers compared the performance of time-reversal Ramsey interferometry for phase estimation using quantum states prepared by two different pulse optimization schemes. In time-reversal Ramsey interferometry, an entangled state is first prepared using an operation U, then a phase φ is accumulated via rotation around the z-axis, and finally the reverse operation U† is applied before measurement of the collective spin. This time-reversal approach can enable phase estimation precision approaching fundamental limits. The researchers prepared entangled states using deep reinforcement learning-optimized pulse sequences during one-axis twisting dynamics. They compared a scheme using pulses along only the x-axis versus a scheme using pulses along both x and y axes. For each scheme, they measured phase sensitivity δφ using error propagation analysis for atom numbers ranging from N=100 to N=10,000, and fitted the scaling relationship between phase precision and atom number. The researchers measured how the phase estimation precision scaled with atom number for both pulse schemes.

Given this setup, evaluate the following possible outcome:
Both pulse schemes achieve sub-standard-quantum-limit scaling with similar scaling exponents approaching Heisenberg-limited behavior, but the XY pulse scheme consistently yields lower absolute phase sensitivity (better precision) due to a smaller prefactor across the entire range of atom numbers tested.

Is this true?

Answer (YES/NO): NO